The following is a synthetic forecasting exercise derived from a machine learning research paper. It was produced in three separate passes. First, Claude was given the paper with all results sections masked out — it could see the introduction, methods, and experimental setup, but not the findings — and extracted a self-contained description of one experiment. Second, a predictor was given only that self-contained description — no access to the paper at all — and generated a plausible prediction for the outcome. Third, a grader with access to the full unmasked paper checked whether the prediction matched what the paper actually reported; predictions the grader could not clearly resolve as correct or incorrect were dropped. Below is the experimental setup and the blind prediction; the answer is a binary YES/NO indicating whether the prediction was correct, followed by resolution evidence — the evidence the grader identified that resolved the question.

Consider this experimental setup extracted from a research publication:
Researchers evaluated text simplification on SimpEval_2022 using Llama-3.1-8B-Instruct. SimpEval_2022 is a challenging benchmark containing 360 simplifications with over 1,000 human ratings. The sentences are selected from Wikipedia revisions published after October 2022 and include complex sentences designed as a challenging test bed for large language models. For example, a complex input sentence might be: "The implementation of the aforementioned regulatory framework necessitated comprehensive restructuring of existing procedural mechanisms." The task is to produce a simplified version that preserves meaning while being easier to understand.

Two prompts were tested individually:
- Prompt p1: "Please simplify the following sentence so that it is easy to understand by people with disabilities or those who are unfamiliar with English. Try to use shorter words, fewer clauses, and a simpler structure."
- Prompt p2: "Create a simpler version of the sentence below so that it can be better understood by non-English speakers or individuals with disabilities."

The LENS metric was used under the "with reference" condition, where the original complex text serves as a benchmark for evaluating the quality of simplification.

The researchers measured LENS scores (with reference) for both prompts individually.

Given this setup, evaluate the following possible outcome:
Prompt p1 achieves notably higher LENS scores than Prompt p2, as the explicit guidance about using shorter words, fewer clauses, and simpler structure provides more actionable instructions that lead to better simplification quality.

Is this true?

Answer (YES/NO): NO